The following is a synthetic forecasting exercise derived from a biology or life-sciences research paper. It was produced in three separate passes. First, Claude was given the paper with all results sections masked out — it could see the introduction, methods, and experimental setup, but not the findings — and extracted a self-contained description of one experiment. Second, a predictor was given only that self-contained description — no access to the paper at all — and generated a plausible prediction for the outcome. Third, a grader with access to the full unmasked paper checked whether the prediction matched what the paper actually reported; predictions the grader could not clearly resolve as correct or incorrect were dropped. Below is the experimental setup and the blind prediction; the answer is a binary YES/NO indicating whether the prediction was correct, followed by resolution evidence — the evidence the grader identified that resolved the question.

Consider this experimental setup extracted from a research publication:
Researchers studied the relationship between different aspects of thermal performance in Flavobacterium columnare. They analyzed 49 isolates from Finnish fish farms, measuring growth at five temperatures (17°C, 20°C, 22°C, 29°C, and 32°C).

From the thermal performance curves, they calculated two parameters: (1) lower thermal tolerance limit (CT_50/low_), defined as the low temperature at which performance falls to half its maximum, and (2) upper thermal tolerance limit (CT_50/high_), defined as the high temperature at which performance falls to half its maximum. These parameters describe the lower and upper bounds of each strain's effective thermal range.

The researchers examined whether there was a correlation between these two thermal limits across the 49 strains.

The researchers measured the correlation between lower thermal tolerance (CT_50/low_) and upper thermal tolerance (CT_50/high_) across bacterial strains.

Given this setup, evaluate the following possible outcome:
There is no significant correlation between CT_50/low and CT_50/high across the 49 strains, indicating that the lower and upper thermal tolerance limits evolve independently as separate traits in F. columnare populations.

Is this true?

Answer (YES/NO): NO